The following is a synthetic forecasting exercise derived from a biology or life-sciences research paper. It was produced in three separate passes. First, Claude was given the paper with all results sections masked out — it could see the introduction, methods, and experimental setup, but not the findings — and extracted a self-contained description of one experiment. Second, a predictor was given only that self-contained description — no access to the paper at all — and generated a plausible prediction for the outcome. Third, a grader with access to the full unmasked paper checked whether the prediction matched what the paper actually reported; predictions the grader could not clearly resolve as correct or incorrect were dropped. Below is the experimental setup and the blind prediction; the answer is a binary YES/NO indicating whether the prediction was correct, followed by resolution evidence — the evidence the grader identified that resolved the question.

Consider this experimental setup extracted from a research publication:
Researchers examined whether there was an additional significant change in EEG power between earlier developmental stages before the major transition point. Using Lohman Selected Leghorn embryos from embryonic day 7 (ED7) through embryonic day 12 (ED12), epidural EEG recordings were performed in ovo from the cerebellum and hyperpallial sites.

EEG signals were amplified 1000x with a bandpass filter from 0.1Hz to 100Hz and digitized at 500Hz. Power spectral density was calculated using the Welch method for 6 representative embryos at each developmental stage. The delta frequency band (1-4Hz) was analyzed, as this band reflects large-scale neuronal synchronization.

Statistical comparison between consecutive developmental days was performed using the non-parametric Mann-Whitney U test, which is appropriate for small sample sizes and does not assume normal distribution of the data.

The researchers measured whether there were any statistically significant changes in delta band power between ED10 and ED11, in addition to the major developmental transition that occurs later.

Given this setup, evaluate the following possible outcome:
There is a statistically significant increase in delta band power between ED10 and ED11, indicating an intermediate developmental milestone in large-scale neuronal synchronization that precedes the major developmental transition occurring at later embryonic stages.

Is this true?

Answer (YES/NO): YES